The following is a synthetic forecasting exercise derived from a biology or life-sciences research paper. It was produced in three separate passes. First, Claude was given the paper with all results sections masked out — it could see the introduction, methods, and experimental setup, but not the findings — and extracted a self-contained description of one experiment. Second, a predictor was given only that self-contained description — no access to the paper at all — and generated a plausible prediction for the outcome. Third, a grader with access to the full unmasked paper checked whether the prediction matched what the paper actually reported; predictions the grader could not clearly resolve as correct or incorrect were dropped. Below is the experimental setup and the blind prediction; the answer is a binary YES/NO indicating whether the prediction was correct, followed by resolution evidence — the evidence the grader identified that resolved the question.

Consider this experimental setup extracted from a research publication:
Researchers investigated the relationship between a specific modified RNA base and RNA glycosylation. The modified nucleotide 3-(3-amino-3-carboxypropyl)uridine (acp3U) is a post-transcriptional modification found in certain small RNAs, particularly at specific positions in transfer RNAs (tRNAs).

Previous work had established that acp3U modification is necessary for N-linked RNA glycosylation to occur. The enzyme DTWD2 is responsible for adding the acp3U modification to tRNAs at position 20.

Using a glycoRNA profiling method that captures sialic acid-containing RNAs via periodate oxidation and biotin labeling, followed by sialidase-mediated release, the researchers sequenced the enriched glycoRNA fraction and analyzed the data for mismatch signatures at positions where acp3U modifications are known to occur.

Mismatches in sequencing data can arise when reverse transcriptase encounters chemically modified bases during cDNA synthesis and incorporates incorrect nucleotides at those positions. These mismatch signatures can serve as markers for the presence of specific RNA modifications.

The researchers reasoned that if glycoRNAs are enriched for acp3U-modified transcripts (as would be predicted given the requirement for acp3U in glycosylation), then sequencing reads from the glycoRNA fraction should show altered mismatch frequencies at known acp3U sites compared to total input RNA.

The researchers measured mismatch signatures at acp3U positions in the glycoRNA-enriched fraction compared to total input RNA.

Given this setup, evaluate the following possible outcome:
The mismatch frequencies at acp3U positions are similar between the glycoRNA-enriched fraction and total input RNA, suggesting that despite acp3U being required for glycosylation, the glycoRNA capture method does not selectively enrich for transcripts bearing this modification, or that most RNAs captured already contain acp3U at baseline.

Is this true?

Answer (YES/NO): NO